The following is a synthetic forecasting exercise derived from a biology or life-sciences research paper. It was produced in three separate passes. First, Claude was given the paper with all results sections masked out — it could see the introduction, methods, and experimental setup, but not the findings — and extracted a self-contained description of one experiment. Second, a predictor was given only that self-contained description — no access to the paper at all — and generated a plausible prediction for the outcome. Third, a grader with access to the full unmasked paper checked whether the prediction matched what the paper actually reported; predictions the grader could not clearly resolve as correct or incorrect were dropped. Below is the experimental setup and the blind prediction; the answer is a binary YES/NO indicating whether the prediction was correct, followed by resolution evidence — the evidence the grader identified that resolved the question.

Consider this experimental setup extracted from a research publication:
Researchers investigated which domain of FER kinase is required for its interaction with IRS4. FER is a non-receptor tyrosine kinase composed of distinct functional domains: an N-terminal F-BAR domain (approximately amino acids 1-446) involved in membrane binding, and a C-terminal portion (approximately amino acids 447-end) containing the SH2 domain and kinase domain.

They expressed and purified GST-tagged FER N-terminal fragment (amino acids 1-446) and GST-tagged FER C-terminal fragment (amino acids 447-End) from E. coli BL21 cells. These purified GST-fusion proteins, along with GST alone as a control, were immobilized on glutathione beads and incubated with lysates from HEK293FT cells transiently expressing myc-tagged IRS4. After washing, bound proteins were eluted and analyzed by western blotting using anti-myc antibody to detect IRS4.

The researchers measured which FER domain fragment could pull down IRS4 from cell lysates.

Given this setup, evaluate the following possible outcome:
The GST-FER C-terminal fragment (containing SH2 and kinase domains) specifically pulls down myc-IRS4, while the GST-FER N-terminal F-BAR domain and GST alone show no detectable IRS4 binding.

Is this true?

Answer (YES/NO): YES